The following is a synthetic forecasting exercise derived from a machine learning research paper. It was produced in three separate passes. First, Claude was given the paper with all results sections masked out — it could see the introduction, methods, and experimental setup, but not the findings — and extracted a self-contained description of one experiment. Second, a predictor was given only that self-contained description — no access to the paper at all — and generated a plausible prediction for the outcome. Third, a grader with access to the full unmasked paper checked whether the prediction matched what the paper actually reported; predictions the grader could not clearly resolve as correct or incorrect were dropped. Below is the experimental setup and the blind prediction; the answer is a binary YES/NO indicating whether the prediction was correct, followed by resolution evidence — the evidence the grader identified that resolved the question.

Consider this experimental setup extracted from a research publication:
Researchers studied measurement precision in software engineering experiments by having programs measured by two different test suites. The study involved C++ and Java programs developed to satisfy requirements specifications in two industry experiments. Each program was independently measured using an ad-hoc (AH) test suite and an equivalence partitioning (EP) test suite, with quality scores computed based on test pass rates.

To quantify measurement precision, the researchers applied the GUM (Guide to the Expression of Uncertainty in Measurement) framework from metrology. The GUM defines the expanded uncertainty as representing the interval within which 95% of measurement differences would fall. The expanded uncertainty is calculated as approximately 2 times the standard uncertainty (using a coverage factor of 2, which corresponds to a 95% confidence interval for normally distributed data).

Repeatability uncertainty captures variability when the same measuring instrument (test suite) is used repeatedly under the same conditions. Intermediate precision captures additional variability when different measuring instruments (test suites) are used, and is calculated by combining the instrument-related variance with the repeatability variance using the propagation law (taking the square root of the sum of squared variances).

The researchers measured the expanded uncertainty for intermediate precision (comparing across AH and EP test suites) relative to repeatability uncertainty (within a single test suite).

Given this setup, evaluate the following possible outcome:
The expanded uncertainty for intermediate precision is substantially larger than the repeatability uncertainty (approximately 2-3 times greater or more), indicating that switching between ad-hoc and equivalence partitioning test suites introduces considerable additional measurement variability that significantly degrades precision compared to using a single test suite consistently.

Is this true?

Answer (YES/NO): NO